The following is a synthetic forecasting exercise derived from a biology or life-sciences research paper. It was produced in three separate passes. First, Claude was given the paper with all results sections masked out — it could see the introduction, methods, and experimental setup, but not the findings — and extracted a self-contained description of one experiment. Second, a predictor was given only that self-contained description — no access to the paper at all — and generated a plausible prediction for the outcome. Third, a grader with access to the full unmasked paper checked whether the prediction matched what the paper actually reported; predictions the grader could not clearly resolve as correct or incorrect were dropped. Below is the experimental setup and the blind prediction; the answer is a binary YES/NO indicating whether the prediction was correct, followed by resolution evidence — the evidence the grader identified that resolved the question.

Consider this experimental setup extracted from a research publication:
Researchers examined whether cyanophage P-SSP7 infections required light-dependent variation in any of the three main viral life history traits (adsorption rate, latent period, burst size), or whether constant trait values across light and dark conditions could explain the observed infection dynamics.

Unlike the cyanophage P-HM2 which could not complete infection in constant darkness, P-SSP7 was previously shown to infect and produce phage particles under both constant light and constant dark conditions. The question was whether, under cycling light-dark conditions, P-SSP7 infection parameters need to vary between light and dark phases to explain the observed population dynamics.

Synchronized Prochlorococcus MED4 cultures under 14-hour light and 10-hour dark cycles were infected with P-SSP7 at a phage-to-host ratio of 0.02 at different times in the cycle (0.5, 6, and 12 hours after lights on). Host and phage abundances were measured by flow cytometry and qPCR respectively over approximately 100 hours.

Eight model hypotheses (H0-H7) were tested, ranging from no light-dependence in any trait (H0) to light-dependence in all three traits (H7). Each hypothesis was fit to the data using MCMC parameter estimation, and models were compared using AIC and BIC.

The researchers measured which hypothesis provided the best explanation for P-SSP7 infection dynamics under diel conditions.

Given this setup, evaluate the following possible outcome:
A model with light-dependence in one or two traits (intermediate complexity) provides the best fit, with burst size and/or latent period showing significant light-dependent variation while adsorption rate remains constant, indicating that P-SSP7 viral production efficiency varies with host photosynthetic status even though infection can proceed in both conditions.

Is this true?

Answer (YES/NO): NO